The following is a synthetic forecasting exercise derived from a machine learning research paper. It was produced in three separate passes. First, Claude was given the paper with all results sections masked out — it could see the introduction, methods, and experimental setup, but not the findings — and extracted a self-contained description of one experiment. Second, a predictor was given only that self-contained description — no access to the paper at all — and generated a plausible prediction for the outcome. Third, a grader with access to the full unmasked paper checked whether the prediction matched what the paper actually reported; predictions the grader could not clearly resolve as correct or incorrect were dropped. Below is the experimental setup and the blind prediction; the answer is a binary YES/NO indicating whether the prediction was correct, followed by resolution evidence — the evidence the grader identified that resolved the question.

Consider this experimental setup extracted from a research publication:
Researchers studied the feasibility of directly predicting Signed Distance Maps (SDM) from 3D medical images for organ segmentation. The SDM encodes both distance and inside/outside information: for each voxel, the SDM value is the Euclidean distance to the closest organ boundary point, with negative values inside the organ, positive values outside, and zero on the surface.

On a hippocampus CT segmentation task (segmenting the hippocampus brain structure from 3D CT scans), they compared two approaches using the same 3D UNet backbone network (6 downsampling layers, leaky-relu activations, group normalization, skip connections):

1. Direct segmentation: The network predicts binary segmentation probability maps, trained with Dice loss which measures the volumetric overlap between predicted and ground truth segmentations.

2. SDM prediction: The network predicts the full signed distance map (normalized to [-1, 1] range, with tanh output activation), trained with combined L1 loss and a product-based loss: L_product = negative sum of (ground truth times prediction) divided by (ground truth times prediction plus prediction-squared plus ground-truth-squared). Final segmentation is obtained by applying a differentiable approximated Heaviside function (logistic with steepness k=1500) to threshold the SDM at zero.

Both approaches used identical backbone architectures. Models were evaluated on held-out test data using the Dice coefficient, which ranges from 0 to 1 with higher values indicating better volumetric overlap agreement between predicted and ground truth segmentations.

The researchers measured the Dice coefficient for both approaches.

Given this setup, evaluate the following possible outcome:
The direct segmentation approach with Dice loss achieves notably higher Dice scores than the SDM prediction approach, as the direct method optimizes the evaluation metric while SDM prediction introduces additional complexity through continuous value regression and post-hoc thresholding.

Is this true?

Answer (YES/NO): YES